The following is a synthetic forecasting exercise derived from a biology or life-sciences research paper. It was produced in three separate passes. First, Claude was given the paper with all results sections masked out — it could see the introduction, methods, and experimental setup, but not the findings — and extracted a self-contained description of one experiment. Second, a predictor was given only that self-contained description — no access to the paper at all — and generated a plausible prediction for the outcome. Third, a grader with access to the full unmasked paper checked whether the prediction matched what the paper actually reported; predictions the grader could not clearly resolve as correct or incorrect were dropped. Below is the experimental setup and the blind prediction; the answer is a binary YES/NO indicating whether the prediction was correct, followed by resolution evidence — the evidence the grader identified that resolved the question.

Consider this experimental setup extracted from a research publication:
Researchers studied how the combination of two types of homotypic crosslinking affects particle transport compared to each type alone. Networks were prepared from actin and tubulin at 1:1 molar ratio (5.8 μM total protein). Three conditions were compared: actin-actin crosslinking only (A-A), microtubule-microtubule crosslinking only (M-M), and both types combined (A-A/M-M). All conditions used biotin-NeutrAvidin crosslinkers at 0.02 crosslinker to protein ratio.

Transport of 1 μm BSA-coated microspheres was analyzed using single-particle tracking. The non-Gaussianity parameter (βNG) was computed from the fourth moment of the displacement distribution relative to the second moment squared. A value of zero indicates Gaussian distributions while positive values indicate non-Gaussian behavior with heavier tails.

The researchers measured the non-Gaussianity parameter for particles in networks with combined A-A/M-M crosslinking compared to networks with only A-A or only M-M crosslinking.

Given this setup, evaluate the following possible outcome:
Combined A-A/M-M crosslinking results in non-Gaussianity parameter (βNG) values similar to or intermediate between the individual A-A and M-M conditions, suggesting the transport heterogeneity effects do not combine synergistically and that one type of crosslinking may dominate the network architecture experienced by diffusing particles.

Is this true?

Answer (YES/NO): NO